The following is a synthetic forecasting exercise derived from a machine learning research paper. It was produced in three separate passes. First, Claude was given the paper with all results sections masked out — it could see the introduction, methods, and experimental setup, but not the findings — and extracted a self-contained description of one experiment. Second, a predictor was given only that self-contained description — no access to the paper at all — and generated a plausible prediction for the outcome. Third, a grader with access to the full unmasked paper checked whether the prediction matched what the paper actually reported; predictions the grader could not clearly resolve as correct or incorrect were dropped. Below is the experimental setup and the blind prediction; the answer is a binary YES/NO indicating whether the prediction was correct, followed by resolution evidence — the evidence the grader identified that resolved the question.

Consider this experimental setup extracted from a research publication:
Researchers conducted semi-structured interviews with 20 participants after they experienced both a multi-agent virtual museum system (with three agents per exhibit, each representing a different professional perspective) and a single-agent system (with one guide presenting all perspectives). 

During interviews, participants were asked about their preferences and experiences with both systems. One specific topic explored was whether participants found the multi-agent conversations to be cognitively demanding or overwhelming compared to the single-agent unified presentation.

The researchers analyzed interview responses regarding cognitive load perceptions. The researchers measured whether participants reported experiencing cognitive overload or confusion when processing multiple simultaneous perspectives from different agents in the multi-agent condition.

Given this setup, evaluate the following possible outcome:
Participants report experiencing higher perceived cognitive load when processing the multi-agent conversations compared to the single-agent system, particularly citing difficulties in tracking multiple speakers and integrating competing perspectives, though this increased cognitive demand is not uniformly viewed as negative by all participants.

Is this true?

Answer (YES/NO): NO